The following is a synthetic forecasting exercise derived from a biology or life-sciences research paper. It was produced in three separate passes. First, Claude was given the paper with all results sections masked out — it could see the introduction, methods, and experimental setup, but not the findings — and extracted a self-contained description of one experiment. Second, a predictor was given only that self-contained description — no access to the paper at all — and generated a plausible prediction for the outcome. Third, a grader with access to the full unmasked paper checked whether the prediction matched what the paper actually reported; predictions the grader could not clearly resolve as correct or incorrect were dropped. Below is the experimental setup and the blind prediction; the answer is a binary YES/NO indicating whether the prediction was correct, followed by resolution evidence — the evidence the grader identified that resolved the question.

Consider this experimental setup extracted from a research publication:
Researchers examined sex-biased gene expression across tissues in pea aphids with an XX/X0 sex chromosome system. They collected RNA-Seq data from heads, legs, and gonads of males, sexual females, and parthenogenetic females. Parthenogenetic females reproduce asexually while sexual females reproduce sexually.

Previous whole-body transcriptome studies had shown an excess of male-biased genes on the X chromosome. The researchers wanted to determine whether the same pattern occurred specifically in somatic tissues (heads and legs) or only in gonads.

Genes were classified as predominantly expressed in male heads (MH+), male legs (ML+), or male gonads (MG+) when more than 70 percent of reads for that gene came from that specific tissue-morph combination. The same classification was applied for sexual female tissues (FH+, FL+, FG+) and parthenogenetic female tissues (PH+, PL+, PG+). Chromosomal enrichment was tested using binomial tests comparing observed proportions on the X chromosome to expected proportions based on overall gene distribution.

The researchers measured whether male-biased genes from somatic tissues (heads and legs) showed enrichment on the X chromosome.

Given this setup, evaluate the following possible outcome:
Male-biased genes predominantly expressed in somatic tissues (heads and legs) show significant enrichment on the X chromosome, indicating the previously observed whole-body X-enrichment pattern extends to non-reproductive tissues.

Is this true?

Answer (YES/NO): YES